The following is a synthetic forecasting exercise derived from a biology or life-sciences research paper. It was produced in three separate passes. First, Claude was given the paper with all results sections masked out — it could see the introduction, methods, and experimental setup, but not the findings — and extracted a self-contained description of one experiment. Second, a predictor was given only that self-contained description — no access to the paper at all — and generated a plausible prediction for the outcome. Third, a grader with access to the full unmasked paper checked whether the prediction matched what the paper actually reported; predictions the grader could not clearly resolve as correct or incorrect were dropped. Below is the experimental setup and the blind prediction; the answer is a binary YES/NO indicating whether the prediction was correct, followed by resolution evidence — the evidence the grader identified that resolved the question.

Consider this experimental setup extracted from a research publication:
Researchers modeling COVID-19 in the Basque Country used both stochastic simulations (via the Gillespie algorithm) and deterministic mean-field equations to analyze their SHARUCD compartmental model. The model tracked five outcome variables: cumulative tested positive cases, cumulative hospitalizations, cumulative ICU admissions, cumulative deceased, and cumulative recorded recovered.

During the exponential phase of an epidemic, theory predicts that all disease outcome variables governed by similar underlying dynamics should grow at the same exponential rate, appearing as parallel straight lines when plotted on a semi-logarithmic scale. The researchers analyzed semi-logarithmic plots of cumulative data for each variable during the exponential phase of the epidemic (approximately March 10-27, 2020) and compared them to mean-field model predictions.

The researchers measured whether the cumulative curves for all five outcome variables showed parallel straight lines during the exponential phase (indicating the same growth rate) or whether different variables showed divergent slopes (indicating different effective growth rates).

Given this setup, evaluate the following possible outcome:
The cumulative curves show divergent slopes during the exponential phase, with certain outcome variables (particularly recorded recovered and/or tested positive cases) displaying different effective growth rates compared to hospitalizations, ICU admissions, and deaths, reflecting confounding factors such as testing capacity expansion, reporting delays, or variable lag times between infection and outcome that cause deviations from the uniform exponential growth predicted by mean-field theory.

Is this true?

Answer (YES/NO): NO